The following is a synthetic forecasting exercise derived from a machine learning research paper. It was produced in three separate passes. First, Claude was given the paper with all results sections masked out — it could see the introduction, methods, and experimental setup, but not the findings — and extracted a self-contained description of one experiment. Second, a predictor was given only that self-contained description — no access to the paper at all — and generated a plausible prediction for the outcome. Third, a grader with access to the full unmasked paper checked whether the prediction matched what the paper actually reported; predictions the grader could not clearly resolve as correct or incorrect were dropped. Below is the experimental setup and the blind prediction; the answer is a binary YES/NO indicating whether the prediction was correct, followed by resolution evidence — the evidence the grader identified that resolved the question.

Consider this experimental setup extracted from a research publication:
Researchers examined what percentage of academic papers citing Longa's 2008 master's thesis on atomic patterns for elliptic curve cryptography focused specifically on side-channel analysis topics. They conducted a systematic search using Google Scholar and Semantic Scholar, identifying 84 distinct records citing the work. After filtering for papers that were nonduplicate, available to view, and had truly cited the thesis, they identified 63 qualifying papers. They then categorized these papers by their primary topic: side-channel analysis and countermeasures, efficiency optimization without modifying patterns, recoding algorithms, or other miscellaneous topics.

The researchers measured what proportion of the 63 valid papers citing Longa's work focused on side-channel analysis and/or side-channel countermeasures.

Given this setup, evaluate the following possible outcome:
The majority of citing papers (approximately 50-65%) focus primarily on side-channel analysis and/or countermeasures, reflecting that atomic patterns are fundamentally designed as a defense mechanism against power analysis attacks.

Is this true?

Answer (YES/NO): NO